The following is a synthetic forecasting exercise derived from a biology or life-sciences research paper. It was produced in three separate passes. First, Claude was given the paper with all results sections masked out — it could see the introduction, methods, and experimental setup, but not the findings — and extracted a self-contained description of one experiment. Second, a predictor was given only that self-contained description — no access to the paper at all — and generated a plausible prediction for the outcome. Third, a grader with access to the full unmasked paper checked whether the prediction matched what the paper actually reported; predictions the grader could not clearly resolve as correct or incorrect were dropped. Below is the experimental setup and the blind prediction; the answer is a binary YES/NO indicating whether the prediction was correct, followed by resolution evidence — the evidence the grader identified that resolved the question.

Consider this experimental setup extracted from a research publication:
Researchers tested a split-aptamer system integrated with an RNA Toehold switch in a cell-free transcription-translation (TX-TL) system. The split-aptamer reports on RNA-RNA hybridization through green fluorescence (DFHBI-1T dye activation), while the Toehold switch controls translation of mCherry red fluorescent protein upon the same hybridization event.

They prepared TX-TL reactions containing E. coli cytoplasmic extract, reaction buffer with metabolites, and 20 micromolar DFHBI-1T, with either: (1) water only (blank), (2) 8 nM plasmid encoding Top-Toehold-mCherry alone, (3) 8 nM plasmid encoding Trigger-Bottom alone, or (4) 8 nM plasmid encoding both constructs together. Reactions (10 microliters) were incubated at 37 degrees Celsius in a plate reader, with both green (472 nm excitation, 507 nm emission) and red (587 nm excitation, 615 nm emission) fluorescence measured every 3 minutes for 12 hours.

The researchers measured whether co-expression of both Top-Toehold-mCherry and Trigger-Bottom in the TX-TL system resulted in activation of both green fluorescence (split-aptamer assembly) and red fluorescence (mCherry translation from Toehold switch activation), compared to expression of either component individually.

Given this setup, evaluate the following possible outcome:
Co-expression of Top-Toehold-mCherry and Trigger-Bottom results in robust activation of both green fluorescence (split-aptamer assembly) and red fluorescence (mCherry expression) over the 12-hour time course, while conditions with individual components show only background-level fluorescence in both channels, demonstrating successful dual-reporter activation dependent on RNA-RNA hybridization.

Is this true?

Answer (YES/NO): YES